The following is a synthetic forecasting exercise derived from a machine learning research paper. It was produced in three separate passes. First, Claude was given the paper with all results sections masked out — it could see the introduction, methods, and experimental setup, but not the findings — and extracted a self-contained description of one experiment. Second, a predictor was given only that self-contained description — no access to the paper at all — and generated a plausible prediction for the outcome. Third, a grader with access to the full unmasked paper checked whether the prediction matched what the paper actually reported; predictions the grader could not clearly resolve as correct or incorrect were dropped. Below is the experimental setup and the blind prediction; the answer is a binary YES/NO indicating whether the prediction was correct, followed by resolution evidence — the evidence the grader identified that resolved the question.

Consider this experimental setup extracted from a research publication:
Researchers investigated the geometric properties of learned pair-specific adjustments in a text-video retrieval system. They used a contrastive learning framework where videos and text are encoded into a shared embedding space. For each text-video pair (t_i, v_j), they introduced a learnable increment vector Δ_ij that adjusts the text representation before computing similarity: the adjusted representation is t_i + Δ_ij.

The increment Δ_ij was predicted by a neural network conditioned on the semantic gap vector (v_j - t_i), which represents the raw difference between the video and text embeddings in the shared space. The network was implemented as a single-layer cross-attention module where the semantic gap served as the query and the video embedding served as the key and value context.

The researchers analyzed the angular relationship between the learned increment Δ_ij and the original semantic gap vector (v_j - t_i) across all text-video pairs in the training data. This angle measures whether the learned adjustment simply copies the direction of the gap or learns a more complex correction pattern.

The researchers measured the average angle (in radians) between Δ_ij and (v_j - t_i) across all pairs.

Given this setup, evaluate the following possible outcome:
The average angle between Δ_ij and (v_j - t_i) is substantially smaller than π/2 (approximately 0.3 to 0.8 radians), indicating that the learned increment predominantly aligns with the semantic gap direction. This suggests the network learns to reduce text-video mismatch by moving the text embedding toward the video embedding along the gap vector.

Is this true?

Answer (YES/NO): NO